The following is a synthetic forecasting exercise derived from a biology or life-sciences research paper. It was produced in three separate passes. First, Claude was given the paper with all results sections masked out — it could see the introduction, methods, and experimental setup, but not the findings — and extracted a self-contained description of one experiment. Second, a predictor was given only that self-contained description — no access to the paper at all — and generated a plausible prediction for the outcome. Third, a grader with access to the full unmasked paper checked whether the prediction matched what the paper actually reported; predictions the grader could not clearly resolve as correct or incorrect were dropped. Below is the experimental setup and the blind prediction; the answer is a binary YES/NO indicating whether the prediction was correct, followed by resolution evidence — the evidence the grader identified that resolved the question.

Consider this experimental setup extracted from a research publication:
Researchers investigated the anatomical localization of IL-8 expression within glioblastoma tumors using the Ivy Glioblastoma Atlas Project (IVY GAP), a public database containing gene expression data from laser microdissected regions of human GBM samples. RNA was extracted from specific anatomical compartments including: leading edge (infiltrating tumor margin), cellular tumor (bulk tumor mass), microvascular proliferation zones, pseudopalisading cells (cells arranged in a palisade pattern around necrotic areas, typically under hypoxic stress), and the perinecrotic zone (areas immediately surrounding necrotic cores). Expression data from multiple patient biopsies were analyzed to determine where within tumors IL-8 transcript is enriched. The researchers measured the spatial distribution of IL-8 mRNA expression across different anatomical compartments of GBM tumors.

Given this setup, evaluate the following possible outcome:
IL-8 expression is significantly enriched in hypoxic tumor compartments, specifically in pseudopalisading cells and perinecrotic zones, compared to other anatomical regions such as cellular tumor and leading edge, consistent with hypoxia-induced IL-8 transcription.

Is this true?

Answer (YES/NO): YES